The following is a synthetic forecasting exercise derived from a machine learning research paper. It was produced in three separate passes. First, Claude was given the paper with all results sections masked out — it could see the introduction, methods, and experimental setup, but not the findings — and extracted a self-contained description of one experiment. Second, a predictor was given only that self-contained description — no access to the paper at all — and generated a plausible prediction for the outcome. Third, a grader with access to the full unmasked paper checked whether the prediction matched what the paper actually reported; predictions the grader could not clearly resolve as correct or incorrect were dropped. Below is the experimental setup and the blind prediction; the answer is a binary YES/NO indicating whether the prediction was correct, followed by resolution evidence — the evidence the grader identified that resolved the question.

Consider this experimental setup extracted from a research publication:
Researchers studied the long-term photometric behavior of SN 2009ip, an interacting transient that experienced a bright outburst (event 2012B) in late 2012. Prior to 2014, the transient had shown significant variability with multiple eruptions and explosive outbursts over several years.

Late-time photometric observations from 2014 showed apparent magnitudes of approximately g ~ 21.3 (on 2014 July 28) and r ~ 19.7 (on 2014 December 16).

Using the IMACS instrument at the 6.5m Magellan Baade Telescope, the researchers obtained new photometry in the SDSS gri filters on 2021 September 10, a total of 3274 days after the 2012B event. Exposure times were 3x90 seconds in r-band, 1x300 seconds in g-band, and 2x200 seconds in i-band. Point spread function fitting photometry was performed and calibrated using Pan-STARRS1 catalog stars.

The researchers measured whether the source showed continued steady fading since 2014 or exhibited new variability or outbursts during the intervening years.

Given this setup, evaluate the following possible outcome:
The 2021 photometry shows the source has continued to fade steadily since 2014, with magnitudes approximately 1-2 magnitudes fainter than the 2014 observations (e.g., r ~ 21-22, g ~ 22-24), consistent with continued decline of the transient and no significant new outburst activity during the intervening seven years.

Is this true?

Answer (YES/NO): NO